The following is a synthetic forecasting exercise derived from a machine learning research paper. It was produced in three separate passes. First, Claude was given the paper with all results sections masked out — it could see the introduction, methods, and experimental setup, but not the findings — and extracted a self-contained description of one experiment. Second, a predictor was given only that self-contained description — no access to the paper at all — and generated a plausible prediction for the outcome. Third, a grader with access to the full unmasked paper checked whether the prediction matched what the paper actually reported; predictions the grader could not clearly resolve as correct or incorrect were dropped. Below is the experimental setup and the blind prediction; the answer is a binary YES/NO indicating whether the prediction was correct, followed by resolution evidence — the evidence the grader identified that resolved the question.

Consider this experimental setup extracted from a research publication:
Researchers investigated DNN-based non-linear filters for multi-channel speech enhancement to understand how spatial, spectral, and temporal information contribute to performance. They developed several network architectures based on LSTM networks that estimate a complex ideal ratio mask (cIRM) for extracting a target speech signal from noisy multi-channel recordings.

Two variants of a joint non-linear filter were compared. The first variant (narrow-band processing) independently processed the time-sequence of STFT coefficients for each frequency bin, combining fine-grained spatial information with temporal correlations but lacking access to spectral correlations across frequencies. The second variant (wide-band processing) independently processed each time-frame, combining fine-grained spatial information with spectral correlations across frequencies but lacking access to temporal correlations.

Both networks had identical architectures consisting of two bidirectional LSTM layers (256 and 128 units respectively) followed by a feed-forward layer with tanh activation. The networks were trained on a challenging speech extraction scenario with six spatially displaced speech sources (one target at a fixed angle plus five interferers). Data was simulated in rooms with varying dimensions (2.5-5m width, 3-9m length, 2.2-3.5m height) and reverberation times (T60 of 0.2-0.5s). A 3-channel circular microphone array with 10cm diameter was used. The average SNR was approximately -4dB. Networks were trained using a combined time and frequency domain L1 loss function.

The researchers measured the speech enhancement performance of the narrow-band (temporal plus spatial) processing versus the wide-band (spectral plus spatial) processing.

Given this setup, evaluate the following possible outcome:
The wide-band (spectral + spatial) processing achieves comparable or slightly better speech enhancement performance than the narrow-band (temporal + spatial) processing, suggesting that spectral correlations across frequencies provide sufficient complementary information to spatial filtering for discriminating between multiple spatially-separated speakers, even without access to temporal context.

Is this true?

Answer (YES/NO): NO